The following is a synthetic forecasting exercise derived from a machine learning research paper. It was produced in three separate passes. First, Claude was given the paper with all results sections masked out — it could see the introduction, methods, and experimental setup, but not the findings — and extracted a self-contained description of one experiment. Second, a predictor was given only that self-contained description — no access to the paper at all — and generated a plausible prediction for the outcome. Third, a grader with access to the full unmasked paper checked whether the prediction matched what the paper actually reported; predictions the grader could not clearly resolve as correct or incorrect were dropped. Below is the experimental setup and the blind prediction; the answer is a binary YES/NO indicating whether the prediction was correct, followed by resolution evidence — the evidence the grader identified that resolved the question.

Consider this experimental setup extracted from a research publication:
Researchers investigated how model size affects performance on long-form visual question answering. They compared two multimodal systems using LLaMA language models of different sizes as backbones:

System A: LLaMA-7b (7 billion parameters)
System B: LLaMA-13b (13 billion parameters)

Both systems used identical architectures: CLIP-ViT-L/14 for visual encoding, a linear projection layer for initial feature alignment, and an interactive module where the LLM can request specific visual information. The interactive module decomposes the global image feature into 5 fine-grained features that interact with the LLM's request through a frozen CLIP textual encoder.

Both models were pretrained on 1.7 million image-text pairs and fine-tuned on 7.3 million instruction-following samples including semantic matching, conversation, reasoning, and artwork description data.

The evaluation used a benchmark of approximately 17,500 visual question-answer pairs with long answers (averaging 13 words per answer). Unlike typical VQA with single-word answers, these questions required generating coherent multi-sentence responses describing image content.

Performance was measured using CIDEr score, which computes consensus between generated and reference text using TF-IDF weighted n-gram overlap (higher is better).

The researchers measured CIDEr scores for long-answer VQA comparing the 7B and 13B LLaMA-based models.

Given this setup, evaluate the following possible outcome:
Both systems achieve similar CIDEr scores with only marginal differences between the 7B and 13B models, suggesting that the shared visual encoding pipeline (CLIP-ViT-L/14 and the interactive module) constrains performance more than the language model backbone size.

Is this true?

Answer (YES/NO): NO